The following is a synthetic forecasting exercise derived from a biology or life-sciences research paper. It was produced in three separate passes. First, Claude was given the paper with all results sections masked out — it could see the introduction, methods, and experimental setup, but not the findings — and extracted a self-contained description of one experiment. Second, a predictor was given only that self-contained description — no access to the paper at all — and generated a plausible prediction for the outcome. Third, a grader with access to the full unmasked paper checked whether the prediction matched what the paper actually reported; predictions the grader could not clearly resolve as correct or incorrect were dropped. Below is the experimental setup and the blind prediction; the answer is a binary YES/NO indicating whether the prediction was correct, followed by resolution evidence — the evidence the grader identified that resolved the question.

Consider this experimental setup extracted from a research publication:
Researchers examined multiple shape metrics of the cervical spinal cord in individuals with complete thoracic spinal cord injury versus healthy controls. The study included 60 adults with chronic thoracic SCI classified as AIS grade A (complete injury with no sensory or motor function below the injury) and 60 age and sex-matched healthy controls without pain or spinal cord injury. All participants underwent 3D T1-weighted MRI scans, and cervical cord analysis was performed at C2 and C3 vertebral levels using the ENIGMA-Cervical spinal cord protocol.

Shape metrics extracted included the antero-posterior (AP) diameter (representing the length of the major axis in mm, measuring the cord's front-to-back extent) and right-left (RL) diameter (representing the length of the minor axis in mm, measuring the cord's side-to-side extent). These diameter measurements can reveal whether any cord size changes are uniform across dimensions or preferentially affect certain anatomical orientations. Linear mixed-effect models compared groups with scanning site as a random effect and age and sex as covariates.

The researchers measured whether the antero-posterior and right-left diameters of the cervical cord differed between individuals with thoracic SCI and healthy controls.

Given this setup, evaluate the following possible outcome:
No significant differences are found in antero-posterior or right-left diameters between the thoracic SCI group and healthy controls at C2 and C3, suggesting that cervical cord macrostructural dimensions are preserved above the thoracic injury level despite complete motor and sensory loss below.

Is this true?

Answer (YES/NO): NO